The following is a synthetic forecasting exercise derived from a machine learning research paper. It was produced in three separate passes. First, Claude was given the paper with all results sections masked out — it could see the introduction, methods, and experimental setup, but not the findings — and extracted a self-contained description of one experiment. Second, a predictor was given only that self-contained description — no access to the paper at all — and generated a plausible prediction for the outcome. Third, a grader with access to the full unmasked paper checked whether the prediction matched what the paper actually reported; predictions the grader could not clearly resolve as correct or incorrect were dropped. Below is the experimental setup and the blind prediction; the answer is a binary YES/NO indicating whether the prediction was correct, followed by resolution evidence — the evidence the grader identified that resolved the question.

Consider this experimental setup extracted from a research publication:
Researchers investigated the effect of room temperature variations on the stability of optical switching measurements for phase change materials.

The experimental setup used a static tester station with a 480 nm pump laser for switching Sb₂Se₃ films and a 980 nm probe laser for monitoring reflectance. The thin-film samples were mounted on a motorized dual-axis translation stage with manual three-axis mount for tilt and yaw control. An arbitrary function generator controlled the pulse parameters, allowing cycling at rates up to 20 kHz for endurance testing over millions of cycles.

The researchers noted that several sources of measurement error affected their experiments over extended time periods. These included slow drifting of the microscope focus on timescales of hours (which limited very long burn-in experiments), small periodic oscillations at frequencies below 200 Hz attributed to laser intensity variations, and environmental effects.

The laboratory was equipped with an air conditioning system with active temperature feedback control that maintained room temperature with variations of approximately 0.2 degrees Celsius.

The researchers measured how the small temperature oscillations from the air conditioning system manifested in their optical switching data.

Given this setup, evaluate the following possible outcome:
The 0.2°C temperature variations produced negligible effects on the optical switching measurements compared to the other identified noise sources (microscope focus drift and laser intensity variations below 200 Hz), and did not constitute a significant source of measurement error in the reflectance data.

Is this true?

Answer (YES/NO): NO